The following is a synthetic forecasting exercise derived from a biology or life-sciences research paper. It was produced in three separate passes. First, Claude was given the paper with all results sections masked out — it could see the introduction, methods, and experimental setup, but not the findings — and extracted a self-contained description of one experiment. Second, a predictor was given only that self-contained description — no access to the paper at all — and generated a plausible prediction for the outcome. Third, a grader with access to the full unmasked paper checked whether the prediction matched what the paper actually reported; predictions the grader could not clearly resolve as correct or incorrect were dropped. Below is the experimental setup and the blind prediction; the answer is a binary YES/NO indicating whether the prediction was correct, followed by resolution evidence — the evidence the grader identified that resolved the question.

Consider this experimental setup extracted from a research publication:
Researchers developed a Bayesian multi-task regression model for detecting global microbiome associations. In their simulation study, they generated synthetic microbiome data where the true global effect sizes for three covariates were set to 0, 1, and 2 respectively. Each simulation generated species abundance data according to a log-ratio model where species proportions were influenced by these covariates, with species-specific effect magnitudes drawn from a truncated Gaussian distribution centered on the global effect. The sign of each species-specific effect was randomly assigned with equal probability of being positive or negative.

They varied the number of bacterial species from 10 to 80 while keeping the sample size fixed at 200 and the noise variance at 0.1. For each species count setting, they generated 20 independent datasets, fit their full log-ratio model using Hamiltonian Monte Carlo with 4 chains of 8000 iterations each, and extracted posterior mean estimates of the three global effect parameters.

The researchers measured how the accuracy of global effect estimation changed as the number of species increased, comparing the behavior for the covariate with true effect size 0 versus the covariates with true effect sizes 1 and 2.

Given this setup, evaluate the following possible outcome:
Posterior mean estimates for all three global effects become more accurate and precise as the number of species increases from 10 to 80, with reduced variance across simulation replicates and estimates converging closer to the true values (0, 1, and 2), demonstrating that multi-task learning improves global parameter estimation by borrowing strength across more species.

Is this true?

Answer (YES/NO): NO